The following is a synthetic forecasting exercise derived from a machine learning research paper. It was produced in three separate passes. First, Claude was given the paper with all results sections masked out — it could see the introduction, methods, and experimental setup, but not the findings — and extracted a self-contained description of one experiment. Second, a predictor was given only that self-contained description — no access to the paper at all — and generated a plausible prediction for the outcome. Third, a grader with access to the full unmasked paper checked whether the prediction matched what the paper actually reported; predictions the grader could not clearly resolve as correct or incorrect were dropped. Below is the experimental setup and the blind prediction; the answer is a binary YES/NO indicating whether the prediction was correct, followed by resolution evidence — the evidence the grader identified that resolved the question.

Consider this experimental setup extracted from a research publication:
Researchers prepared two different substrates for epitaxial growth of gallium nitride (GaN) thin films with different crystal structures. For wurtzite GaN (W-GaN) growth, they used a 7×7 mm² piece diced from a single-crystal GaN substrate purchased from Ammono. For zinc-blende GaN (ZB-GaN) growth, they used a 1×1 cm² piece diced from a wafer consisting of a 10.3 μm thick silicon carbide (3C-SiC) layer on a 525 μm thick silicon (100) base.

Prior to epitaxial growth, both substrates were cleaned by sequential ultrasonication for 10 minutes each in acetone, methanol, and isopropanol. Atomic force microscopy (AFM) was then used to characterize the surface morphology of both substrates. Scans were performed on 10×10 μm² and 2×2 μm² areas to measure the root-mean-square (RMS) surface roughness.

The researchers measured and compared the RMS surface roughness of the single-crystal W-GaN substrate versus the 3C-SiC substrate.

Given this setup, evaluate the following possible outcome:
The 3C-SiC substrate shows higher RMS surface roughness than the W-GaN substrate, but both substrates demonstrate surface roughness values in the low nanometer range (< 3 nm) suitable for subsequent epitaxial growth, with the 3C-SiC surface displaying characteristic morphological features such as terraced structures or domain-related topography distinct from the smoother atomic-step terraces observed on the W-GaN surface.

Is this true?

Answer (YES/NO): NO